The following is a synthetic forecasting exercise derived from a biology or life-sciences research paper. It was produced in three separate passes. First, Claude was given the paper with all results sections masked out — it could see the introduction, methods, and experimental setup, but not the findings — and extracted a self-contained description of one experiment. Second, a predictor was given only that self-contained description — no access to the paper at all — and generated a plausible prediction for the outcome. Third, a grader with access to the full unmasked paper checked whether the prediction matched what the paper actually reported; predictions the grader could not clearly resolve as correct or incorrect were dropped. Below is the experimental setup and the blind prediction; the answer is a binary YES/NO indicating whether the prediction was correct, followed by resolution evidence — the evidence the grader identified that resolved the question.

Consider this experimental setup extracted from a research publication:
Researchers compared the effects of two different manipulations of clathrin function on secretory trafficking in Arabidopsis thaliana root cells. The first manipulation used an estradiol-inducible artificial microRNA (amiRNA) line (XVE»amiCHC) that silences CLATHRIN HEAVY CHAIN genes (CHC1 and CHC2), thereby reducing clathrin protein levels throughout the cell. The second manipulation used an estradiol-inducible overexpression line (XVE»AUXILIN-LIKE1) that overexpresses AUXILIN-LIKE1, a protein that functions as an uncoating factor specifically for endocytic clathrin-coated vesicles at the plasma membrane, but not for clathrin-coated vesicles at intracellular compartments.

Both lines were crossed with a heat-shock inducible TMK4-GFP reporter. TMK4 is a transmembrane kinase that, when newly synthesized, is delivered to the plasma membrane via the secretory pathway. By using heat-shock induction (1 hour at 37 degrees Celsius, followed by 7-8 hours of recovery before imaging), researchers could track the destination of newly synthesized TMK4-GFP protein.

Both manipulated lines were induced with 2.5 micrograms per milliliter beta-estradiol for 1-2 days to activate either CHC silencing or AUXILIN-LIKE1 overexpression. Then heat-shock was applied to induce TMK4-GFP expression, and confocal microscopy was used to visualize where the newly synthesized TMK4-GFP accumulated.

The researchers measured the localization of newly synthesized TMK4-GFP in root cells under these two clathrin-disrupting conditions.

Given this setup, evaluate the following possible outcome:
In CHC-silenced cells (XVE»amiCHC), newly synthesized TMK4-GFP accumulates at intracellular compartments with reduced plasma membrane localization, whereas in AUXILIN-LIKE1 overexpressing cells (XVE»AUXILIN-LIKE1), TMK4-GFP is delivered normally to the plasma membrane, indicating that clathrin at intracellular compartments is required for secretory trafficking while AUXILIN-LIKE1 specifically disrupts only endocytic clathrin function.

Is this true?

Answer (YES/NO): YES